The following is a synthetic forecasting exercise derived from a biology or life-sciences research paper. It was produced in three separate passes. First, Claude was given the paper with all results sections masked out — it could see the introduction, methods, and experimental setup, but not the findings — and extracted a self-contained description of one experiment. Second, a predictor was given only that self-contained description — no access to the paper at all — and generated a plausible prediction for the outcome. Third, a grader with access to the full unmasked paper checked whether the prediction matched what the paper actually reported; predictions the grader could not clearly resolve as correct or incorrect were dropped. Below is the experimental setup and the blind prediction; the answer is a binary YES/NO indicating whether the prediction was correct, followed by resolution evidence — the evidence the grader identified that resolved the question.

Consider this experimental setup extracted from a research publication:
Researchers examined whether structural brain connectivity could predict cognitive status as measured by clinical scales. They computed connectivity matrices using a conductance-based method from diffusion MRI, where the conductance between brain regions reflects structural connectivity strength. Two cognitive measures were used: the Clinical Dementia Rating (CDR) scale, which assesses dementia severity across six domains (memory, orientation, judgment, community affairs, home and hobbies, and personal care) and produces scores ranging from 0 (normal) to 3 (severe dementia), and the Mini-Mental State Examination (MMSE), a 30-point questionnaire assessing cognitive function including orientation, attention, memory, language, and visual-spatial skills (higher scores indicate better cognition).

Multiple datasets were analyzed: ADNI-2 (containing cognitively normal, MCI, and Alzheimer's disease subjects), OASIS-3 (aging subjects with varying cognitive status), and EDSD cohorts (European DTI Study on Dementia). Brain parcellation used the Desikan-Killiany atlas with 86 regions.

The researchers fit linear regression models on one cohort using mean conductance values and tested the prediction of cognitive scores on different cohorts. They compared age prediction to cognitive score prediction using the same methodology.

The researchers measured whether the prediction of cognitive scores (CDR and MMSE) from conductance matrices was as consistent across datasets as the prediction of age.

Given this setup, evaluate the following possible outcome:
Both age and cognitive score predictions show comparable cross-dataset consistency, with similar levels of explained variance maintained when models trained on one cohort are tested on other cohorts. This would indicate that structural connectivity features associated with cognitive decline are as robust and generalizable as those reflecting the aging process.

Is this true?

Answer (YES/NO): NO